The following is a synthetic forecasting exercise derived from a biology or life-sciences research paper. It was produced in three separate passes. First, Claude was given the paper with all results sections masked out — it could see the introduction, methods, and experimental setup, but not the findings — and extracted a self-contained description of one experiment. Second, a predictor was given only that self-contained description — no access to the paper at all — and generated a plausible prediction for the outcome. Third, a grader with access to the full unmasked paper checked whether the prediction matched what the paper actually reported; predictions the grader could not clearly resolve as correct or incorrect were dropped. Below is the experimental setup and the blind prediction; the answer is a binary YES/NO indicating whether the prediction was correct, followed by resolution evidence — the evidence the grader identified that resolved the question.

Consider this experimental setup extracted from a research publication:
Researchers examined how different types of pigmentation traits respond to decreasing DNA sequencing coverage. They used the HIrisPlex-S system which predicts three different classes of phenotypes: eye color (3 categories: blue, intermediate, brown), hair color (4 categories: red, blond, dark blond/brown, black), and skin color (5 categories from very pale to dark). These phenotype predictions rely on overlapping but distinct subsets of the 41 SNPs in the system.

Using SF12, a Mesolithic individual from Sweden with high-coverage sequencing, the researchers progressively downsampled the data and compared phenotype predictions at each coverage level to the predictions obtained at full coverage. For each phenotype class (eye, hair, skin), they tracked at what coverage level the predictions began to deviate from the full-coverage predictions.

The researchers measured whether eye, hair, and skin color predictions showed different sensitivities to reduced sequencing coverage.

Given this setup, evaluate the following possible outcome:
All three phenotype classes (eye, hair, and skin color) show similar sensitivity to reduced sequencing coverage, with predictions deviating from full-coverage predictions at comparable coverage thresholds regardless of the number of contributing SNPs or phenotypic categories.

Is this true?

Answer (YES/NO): NO